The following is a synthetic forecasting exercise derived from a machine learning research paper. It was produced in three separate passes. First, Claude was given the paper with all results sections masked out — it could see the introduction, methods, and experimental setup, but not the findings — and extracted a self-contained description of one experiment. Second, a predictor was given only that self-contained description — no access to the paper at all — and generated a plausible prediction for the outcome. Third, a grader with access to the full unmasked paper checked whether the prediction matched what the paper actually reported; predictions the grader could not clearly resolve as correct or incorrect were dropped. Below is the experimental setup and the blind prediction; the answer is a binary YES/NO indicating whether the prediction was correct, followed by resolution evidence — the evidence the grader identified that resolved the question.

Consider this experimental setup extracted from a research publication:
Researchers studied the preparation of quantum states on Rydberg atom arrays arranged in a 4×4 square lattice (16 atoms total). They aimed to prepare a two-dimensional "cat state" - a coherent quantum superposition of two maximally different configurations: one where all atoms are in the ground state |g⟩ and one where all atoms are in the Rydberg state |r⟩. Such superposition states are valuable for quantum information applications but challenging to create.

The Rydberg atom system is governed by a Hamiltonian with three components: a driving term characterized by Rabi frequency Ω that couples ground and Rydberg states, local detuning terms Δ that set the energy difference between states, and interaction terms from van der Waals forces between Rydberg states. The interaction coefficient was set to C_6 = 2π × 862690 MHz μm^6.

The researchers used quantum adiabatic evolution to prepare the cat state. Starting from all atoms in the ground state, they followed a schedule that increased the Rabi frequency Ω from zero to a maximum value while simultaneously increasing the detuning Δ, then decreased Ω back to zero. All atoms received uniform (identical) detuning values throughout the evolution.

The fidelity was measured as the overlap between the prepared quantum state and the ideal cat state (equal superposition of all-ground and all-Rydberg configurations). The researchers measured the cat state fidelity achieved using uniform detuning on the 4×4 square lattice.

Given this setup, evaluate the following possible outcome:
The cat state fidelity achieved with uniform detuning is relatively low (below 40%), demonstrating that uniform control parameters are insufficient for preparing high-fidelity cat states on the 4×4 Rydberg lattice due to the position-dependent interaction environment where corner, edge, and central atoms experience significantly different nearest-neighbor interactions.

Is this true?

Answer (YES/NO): NO